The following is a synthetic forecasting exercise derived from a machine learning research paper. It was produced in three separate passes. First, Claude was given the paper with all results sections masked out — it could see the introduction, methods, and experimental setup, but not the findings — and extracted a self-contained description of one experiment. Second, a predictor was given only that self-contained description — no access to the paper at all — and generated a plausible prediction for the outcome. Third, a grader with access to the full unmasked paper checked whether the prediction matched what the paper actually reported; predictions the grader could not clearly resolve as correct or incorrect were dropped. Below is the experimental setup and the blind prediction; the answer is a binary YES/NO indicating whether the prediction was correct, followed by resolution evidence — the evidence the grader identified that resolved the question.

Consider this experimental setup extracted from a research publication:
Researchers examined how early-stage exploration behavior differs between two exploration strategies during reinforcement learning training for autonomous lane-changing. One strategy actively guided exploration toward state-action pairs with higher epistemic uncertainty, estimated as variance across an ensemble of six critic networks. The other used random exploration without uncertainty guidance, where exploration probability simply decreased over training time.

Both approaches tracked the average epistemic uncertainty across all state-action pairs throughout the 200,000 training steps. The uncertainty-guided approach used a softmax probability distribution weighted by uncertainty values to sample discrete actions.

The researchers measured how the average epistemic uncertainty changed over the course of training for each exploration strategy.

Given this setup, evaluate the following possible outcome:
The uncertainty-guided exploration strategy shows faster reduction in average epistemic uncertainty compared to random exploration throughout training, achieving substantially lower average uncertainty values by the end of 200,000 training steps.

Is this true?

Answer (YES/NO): NO